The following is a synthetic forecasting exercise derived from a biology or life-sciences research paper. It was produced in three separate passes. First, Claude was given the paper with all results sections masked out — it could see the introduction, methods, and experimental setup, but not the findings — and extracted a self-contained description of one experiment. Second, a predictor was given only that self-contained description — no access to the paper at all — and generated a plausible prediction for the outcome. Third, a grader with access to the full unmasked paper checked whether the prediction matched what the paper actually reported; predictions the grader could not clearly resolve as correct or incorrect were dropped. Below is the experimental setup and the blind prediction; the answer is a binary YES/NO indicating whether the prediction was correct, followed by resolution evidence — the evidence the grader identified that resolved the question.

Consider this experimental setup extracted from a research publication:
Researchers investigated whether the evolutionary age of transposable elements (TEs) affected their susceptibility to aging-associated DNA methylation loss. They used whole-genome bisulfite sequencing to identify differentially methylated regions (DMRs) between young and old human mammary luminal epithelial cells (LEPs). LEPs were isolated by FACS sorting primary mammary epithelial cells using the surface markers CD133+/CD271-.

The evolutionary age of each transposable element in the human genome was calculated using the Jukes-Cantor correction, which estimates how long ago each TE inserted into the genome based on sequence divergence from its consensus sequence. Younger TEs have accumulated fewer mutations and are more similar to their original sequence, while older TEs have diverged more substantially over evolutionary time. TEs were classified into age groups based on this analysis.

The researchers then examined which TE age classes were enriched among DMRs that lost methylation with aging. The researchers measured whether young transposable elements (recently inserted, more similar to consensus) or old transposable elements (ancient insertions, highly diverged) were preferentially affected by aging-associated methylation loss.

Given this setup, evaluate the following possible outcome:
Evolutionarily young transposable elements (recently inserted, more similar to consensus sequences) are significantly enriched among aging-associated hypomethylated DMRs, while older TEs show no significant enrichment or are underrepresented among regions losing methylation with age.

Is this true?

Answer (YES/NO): YES